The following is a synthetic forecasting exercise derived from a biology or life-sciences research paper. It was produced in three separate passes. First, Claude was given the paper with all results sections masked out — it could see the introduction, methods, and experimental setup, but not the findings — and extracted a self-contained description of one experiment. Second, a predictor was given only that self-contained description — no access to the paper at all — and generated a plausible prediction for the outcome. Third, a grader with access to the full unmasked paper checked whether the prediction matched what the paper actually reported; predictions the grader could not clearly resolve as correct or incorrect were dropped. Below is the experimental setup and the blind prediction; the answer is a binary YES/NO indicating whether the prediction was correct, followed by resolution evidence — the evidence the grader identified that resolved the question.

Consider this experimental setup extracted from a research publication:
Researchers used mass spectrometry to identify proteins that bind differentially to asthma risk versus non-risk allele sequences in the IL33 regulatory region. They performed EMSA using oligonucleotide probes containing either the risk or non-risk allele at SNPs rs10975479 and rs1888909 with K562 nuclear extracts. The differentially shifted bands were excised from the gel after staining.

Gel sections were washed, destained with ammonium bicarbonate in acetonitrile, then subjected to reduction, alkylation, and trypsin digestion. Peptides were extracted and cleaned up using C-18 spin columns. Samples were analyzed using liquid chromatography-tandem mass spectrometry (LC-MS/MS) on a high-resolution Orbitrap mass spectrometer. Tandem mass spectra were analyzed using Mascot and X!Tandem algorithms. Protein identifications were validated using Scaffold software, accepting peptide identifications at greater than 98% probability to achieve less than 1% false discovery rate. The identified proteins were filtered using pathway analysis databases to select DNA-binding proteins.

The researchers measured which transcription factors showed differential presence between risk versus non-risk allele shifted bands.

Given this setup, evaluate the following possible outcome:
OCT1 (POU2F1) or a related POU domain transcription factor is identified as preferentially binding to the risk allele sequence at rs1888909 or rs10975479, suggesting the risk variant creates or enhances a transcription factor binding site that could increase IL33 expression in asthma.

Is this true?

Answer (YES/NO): YES